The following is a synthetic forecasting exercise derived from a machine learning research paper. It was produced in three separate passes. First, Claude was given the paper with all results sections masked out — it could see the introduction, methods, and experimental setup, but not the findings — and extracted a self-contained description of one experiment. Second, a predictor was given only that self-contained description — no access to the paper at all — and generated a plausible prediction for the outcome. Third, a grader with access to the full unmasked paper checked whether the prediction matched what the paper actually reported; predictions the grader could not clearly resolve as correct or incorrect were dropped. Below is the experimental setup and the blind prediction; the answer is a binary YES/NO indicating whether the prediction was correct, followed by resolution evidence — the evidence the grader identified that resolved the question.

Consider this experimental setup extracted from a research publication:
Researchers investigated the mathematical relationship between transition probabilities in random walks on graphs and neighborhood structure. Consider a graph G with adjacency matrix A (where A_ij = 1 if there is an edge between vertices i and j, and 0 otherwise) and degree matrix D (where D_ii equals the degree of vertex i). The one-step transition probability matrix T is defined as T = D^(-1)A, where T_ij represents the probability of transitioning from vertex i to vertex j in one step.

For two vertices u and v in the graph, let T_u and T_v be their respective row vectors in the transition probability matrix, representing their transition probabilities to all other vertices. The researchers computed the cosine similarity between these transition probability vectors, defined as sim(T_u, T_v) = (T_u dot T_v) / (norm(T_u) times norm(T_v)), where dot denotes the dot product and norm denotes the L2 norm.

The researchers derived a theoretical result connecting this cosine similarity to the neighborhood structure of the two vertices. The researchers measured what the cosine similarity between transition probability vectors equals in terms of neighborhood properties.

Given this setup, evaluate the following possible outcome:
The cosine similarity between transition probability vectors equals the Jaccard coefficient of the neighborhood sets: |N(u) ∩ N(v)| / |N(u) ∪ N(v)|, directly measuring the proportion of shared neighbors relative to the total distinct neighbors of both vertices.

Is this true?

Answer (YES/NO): NO